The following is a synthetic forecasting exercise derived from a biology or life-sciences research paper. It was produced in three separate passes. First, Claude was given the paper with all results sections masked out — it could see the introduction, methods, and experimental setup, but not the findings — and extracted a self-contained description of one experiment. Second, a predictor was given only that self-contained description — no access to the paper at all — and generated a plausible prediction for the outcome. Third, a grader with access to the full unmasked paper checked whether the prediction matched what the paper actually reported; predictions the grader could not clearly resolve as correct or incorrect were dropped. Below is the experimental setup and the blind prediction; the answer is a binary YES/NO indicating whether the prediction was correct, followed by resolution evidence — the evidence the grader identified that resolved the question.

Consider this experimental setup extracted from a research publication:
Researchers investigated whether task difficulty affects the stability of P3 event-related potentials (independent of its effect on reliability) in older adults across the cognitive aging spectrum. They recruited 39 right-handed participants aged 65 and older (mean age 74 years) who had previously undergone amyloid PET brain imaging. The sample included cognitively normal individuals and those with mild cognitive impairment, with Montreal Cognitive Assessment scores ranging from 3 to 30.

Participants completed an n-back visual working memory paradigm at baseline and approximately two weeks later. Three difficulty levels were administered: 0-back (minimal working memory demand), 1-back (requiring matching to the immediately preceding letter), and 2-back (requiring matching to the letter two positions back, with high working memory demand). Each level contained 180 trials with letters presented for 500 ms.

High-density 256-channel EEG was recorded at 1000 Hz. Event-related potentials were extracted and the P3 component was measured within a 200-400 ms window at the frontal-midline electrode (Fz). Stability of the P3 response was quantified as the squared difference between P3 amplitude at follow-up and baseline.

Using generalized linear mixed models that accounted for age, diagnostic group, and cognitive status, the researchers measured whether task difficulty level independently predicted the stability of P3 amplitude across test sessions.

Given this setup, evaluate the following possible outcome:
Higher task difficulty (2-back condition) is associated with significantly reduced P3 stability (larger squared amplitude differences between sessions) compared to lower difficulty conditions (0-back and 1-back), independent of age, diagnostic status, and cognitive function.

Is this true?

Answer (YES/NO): NO